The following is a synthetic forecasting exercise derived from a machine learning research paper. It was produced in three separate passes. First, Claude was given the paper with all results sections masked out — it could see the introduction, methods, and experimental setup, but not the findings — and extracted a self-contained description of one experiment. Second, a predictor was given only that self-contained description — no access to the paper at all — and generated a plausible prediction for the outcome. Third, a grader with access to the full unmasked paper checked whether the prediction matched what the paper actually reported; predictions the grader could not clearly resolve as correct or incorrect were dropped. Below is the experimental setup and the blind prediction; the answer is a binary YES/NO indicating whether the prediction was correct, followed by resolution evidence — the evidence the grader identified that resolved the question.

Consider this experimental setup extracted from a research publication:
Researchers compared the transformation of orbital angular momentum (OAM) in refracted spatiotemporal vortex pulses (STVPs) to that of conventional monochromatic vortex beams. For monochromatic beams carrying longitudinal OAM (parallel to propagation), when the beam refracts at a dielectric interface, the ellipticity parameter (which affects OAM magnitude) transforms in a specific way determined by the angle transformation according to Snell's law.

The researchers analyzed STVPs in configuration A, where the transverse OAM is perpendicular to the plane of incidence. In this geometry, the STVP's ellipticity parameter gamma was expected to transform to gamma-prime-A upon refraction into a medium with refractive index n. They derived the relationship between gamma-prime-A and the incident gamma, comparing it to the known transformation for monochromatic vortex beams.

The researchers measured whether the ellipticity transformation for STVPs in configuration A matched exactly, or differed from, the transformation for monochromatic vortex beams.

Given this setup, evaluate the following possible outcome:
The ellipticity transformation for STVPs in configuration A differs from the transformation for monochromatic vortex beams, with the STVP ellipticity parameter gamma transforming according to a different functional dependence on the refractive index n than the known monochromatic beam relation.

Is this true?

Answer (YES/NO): YES